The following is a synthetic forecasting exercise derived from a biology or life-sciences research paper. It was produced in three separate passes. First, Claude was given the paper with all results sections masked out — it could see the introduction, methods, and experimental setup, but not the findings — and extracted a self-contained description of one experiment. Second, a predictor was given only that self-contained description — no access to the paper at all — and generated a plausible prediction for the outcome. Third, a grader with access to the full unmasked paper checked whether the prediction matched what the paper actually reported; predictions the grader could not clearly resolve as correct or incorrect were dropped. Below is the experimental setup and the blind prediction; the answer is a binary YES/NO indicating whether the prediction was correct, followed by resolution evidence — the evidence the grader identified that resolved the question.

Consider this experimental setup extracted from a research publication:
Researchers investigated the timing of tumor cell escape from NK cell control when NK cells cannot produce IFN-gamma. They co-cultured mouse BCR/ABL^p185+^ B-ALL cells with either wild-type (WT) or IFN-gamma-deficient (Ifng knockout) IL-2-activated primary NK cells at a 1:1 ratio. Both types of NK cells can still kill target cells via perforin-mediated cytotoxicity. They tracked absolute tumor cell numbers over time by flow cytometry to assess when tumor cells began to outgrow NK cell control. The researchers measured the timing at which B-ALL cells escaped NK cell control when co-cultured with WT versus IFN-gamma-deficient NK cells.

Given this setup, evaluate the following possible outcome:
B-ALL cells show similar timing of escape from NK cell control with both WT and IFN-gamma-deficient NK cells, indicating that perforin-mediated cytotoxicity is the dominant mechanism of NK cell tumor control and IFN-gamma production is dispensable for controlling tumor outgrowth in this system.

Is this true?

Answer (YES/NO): NO